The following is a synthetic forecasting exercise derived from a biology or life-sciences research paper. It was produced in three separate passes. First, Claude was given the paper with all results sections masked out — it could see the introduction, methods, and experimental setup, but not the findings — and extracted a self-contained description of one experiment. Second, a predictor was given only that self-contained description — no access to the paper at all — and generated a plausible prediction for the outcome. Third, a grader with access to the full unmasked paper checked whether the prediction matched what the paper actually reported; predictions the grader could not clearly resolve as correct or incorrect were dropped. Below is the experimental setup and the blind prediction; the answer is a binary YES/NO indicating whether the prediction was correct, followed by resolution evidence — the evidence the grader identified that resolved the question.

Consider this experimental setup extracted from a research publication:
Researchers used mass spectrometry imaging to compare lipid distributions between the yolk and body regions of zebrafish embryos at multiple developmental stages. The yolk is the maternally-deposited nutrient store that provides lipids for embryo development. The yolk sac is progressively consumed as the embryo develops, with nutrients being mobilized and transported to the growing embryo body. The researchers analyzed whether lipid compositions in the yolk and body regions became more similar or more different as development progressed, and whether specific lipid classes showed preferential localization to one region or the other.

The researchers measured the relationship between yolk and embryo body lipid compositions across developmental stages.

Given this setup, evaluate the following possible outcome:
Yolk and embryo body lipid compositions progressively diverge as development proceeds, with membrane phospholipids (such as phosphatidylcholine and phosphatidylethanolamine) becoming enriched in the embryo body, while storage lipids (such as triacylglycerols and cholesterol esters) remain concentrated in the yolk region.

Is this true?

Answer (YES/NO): NO